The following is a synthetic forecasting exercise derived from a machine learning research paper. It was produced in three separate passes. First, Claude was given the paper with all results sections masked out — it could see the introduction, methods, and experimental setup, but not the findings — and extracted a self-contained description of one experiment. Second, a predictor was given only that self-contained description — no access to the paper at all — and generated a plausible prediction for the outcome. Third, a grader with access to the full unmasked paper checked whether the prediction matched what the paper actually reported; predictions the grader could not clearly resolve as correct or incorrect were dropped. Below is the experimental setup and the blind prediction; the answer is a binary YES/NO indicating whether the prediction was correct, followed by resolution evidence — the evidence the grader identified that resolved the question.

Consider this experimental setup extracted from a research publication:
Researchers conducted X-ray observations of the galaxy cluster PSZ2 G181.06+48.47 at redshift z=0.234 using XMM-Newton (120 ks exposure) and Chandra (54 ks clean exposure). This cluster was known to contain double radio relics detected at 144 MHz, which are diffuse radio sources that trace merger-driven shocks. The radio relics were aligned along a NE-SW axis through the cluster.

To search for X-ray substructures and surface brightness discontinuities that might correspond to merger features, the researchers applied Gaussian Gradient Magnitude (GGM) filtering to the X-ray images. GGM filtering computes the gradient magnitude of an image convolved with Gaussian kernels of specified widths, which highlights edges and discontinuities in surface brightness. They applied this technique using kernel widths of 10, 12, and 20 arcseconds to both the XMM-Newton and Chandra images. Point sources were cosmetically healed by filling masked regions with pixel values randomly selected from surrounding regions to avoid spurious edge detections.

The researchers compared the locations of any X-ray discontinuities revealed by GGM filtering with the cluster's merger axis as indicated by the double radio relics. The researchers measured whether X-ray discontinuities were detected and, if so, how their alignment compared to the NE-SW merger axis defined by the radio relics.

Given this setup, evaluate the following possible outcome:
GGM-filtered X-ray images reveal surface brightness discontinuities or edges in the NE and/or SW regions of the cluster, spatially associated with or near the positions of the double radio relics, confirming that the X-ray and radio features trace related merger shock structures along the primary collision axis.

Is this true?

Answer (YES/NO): NO